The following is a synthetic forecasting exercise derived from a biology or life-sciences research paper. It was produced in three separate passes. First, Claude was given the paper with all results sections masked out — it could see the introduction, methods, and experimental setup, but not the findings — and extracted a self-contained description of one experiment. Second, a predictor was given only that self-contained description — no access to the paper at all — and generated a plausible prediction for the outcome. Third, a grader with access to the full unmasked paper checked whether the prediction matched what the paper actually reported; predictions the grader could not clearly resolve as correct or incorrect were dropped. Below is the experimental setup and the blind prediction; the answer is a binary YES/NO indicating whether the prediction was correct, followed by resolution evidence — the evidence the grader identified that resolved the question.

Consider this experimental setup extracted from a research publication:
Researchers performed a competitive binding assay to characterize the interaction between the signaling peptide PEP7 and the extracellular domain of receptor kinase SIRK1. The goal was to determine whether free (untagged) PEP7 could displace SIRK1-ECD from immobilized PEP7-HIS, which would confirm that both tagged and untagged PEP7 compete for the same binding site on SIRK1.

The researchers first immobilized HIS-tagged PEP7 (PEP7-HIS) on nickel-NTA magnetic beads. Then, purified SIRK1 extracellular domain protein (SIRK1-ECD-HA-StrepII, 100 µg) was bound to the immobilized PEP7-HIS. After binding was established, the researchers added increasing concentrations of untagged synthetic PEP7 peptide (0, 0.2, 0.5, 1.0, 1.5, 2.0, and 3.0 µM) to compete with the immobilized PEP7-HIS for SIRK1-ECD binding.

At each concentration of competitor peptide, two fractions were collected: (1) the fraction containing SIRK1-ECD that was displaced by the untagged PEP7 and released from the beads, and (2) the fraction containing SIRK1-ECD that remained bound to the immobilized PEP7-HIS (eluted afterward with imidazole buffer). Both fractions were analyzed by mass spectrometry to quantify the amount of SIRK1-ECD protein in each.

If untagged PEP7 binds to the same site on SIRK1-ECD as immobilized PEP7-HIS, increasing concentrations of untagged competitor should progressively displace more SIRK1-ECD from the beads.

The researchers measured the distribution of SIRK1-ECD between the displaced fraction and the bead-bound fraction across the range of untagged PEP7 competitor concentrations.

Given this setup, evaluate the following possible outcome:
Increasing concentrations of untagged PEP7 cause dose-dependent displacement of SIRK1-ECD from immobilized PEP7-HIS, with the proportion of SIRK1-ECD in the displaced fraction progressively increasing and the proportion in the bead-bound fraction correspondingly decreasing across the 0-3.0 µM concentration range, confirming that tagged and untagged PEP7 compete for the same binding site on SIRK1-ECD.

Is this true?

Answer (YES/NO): YES